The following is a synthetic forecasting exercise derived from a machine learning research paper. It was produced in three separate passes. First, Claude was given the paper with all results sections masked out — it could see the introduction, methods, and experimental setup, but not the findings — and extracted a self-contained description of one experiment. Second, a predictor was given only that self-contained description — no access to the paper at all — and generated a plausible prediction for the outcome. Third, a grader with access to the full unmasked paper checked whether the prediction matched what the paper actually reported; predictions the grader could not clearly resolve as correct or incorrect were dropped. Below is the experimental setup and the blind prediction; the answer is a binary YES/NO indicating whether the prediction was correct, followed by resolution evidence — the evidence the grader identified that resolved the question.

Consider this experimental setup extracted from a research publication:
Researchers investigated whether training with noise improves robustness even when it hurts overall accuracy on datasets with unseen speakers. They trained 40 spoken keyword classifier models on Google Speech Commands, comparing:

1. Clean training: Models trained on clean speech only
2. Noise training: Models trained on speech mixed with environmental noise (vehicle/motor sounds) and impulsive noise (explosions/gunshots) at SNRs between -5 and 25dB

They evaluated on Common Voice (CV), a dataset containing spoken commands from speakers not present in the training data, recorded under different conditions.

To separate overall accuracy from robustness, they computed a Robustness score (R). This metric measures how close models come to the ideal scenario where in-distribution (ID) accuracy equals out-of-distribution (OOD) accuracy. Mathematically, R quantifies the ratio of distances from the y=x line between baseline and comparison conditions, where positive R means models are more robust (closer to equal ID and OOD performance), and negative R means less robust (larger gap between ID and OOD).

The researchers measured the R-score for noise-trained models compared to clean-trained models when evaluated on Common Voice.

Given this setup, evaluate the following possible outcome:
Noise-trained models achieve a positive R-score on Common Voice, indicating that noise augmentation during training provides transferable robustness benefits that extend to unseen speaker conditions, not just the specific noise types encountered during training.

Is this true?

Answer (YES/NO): YES